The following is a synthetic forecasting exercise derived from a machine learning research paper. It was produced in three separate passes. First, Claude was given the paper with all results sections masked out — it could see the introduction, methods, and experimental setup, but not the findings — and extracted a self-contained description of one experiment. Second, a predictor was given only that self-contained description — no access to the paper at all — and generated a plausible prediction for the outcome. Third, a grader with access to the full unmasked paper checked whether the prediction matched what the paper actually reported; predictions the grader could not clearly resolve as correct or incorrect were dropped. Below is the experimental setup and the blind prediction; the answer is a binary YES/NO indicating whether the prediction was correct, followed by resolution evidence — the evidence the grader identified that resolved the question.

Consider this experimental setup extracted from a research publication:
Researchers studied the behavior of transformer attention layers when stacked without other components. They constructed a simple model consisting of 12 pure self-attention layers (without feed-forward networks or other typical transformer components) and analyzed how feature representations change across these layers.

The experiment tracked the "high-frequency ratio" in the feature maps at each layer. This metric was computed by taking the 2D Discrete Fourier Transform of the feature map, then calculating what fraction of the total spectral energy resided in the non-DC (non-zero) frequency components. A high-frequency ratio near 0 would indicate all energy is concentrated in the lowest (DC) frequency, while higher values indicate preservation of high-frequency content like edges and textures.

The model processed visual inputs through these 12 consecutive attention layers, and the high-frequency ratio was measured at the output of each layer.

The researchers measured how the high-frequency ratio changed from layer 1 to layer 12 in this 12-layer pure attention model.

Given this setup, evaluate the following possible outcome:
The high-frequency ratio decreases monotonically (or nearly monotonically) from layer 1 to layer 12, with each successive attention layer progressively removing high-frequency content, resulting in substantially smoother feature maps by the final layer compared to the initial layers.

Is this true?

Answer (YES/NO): YES